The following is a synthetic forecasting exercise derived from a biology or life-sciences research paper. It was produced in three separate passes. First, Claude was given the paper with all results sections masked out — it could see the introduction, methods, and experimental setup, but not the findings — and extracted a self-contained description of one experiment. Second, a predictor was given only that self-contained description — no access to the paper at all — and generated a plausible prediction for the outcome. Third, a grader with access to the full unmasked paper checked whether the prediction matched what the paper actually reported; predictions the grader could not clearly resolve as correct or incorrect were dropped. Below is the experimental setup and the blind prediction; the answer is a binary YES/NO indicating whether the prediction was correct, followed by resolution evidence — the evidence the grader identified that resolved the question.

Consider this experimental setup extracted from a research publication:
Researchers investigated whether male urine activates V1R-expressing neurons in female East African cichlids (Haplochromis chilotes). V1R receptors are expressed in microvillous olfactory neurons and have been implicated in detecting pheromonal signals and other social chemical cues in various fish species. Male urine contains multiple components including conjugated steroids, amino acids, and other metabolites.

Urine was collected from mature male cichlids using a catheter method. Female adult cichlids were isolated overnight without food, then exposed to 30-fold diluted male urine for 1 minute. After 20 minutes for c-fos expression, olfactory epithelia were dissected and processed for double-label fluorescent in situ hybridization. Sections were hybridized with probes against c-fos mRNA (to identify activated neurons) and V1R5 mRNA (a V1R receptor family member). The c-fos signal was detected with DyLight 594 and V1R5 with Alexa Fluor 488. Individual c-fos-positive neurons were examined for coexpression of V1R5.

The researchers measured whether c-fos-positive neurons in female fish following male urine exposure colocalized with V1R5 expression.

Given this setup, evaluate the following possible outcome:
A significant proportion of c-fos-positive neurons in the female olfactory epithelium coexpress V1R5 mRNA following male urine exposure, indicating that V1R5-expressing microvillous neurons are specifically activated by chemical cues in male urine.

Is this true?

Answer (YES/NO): YES